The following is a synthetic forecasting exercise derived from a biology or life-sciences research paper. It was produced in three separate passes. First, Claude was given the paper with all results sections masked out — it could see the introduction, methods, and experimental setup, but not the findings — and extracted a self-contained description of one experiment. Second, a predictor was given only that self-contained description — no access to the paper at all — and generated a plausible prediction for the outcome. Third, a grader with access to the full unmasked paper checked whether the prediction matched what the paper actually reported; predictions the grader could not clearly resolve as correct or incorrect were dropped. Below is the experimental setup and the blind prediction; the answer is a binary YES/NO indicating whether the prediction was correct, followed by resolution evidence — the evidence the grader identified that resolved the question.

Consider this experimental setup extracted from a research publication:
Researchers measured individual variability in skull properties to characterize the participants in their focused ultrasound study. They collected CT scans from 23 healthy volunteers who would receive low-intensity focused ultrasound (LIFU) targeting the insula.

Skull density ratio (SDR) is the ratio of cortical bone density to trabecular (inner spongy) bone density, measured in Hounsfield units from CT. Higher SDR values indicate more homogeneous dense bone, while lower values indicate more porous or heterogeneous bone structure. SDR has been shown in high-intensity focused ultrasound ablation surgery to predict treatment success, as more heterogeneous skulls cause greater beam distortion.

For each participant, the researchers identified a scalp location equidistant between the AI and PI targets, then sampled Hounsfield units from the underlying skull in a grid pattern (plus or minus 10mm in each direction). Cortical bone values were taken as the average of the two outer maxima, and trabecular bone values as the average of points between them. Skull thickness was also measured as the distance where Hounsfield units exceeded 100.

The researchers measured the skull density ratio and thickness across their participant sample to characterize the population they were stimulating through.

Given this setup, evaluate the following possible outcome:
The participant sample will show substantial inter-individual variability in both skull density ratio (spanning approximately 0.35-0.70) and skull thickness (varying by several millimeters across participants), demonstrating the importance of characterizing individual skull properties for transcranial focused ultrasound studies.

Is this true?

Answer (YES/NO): NO